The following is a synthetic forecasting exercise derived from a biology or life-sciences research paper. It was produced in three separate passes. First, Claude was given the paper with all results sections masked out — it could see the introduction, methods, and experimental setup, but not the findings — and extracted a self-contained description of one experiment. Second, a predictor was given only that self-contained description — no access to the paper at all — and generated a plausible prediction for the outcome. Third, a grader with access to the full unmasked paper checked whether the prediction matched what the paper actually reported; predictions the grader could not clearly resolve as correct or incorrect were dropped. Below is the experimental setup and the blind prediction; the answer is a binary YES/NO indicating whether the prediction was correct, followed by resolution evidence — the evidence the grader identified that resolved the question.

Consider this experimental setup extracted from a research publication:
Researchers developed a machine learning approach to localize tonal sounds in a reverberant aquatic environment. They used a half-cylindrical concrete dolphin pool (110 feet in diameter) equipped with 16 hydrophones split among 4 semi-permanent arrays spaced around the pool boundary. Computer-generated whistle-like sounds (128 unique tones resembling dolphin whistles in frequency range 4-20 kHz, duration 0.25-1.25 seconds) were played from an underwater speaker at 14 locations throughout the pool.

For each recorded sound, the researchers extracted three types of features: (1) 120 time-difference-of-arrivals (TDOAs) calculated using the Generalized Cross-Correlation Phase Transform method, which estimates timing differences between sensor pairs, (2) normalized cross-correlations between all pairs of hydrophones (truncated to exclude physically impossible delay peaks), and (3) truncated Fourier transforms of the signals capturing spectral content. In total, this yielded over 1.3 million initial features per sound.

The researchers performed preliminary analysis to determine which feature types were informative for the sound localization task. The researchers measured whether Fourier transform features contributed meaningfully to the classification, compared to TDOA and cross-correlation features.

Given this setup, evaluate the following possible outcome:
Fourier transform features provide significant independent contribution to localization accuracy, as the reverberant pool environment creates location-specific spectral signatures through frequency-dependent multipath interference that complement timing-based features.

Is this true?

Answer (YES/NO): NO